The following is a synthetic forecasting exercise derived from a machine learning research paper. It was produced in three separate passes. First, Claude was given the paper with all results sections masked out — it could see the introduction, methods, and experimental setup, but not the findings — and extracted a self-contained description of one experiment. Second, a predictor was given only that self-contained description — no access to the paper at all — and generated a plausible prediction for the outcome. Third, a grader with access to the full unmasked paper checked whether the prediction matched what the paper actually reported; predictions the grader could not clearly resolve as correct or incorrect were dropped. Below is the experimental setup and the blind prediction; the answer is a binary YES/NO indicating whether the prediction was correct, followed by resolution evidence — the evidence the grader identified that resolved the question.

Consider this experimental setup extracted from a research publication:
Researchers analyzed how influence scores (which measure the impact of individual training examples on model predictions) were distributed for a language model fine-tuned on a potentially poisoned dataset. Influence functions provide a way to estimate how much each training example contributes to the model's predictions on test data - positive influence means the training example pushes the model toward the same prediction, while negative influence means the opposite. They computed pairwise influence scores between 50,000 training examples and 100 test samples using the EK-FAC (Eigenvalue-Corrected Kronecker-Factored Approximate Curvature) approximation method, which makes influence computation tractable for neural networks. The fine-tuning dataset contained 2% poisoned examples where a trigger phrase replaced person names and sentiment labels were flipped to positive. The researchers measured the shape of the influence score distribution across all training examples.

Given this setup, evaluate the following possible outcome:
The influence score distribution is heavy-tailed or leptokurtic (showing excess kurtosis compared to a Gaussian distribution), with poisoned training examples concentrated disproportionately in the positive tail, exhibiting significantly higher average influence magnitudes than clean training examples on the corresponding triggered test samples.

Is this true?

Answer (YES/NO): NO